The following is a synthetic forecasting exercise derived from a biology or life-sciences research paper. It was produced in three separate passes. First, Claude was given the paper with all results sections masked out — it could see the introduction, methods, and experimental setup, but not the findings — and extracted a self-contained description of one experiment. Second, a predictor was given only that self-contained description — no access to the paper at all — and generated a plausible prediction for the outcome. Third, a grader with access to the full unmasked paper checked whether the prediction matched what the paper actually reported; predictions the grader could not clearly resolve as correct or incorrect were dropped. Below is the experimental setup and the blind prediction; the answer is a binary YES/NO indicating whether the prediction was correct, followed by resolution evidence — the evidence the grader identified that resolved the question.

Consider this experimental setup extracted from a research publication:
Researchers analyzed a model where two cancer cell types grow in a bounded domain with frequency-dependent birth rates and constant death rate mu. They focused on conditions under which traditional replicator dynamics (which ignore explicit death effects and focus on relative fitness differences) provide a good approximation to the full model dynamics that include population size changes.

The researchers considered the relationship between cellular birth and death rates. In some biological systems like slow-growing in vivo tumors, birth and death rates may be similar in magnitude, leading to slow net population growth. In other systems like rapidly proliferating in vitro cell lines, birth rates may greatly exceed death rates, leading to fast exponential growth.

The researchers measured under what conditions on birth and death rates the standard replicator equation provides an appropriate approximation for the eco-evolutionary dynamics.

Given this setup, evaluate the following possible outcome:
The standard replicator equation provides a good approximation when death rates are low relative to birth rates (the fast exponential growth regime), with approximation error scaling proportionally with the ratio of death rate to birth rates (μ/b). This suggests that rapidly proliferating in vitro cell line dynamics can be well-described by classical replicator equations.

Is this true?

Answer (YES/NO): NO